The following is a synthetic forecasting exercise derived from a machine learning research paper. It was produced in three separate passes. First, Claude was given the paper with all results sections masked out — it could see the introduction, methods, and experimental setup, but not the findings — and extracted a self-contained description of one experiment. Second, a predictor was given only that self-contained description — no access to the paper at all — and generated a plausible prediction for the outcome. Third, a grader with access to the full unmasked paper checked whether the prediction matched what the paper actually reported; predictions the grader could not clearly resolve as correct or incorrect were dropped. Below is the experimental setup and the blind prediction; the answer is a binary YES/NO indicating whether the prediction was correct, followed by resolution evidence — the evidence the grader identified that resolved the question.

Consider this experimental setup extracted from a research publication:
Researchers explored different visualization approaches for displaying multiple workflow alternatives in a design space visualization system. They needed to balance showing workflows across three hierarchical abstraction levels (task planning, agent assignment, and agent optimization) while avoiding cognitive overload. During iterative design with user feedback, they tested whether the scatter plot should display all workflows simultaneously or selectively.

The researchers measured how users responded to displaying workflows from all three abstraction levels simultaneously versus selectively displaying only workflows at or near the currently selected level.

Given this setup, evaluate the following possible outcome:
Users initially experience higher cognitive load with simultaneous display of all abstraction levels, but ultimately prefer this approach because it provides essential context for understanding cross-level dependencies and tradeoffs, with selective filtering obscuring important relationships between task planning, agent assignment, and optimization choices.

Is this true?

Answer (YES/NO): NO